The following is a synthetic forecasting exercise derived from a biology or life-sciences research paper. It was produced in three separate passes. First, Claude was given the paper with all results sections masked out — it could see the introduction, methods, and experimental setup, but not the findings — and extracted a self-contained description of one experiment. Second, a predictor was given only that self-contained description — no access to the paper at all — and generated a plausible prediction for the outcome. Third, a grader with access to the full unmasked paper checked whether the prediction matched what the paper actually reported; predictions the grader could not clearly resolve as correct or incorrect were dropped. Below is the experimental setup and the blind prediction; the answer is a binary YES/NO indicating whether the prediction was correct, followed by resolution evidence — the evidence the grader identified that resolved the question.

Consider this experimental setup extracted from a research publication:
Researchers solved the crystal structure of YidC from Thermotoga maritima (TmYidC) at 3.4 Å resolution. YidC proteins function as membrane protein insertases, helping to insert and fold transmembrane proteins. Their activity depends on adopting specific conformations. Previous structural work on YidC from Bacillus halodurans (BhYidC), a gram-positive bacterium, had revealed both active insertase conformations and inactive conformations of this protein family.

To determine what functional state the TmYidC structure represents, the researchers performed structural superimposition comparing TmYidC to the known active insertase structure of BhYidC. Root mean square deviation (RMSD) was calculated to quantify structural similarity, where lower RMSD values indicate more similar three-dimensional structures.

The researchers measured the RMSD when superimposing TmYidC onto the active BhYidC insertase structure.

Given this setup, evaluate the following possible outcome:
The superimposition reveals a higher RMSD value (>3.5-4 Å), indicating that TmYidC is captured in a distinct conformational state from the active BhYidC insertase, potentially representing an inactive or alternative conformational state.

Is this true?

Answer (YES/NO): NO